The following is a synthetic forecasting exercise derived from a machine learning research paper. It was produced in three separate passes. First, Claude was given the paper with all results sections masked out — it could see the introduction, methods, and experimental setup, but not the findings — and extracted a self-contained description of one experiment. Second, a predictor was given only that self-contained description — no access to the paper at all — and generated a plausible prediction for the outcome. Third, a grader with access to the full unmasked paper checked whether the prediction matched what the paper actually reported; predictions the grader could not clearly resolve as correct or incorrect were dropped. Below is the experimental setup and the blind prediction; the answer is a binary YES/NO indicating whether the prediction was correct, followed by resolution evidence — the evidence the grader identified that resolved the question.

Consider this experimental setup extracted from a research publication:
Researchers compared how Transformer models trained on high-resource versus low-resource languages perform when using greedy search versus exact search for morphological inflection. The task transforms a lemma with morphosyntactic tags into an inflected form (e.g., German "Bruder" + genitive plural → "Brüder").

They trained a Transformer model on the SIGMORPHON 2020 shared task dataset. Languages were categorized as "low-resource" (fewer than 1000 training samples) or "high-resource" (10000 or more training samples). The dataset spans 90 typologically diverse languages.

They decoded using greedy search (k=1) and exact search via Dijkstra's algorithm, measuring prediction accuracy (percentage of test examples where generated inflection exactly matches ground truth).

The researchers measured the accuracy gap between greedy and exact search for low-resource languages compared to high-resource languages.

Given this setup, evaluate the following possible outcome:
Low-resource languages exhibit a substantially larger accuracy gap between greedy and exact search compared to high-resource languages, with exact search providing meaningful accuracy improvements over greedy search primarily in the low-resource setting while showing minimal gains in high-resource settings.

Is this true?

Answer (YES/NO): NO